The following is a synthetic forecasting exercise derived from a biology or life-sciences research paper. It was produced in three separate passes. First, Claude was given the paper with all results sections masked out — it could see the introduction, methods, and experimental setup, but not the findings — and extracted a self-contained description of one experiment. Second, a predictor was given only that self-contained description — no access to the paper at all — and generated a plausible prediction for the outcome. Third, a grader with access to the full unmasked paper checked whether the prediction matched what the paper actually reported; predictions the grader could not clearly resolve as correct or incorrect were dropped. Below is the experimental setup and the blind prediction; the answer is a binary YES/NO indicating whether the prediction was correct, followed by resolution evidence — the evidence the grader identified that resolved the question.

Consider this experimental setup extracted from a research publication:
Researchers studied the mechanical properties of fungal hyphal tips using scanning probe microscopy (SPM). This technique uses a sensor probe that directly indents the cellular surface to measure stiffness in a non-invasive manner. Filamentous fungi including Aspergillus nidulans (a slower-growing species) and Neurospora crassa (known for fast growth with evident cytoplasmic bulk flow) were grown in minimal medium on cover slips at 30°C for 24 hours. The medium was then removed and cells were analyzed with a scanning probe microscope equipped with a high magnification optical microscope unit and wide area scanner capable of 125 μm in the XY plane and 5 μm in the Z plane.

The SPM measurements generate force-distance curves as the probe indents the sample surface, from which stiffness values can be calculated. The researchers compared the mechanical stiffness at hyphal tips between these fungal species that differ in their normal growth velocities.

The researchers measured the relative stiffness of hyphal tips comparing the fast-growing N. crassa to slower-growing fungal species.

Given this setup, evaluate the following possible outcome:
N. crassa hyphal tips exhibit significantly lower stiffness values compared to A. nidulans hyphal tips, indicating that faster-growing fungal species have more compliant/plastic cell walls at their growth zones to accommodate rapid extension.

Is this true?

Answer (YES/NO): NO